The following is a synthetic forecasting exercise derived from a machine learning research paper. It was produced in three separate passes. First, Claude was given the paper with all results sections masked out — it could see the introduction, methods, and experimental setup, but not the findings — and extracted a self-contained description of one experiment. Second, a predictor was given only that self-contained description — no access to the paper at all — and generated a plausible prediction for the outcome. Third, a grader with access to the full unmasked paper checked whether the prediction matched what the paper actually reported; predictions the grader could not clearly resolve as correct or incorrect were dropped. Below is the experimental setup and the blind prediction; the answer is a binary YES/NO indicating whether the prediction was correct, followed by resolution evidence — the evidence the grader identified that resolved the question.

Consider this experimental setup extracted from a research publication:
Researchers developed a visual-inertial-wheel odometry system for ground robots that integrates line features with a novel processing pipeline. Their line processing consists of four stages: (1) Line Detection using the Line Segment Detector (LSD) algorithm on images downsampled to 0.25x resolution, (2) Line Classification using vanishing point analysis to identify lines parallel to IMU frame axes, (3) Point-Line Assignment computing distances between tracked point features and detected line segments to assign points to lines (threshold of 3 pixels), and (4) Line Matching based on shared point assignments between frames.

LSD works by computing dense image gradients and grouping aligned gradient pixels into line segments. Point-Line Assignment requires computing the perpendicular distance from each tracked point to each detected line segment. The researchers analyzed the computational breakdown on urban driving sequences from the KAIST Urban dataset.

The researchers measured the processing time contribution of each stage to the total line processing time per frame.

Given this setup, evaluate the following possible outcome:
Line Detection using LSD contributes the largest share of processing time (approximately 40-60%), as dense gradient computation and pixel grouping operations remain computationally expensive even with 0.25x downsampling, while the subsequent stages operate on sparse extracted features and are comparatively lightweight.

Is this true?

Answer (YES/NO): NO